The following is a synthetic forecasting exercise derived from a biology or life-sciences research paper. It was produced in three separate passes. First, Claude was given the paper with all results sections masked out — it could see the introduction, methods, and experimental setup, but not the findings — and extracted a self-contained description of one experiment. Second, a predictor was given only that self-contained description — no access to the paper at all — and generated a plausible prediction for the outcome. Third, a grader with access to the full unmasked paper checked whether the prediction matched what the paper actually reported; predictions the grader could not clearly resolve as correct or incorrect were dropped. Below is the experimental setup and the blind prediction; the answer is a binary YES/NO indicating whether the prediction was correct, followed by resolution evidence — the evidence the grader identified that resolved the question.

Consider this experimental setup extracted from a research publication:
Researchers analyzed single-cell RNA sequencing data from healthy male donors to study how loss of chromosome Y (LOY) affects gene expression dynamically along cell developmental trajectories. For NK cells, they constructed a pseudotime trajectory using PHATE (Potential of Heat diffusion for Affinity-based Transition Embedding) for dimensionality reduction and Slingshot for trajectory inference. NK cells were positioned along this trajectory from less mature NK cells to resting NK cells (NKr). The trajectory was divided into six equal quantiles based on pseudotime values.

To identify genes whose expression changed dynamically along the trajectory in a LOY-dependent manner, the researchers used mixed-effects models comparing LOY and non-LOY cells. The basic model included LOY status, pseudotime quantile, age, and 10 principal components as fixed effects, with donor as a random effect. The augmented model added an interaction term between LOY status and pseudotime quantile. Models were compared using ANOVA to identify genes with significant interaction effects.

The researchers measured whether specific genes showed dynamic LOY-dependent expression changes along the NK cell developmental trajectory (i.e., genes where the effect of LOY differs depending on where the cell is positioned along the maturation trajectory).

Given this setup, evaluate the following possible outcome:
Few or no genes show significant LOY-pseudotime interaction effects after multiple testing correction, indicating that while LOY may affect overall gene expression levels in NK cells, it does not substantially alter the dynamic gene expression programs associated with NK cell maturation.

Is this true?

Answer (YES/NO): NO